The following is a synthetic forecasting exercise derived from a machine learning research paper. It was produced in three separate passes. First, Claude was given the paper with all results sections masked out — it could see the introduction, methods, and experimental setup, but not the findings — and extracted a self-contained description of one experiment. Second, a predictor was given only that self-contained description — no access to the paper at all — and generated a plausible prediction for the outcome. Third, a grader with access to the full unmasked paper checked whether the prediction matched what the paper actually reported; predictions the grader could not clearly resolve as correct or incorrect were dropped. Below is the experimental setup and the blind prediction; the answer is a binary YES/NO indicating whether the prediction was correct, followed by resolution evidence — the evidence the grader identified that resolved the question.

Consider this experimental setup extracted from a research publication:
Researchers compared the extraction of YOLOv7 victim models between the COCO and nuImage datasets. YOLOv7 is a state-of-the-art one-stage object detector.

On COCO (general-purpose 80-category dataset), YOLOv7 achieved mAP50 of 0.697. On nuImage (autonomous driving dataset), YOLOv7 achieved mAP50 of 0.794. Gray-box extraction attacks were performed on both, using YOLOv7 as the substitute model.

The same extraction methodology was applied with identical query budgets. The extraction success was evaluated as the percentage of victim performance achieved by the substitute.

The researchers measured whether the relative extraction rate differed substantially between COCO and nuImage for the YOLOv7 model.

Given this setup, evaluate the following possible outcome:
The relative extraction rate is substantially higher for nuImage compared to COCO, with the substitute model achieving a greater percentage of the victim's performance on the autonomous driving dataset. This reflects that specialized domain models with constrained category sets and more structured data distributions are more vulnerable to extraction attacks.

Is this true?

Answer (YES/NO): NO